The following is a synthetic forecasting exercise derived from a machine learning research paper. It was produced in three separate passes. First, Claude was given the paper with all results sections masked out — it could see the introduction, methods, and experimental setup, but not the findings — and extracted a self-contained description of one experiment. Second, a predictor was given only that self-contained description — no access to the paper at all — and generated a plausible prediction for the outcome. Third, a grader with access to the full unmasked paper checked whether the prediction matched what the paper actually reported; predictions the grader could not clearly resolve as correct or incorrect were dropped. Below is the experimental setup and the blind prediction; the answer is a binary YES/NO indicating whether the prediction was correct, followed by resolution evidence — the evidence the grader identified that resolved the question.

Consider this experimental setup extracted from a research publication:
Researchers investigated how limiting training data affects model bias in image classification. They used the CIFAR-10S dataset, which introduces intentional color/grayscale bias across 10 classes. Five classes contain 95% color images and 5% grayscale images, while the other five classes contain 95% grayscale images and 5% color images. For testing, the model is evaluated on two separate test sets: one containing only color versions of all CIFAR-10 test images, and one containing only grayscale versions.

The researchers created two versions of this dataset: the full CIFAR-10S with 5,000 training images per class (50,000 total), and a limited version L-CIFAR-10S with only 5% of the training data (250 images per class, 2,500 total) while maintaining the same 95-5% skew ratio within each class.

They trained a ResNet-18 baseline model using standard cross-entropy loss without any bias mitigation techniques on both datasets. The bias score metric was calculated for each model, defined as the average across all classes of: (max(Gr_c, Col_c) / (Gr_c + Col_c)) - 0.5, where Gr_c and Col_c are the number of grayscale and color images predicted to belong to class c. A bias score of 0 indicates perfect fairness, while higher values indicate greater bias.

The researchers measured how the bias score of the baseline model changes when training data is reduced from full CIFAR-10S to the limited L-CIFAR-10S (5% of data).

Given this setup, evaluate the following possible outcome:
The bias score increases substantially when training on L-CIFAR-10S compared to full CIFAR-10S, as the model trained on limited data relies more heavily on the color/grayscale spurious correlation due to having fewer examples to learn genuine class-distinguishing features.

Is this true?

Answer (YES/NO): YES